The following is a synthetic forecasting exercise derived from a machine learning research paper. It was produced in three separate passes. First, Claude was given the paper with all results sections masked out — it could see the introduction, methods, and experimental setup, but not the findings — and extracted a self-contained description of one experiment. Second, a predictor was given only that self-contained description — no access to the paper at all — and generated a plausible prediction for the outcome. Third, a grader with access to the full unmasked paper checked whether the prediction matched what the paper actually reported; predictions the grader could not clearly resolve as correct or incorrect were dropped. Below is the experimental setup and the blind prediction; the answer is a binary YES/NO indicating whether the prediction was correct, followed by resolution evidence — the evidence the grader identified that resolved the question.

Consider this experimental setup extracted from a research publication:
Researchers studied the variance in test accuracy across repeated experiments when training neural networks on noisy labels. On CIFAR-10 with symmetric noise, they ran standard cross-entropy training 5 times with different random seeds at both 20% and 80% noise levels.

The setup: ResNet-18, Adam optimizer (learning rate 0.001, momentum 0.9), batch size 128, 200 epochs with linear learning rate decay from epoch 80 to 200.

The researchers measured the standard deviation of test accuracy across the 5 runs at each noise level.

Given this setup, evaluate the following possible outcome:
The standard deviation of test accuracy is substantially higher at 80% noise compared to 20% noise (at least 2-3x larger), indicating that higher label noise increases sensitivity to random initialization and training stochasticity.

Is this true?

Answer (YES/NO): NO